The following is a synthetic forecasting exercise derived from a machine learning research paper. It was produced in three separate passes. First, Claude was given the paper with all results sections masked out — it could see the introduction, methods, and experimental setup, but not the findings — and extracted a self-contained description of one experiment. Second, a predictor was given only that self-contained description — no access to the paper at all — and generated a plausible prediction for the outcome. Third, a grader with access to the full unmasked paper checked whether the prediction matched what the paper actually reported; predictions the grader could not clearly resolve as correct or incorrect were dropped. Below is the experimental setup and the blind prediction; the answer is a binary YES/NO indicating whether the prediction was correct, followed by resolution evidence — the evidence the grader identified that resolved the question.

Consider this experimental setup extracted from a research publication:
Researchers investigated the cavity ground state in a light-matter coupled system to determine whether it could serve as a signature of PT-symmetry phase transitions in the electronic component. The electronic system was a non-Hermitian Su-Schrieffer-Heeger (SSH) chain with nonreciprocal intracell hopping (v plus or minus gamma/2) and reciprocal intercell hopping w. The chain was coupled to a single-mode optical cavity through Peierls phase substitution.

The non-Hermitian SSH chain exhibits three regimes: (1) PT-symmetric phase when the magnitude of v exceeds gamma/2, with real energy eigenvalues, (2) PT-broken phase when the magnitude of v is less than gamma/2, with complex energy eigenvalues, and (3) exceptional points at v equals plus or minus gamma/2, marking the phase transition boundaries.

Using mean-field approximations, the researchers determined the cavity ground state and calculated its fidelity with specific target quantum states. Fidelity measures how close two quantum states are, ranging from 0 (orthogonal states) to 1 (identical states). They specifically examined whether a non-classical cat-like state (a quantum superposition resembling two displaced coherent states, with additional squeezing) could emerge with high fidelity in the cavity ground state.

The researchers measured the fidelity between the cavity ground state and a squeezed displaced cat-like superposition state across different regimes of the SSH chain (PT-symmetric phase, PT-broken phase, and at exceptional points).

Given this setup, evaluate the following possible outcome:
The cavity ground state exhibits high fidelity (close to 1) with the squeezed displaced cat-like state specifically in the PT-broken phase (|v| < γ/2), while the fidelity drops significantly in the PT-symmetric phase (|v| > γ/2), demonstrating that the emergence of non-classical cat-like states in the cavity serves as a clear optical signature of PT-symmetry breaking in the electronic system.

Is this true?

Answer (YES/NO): YES